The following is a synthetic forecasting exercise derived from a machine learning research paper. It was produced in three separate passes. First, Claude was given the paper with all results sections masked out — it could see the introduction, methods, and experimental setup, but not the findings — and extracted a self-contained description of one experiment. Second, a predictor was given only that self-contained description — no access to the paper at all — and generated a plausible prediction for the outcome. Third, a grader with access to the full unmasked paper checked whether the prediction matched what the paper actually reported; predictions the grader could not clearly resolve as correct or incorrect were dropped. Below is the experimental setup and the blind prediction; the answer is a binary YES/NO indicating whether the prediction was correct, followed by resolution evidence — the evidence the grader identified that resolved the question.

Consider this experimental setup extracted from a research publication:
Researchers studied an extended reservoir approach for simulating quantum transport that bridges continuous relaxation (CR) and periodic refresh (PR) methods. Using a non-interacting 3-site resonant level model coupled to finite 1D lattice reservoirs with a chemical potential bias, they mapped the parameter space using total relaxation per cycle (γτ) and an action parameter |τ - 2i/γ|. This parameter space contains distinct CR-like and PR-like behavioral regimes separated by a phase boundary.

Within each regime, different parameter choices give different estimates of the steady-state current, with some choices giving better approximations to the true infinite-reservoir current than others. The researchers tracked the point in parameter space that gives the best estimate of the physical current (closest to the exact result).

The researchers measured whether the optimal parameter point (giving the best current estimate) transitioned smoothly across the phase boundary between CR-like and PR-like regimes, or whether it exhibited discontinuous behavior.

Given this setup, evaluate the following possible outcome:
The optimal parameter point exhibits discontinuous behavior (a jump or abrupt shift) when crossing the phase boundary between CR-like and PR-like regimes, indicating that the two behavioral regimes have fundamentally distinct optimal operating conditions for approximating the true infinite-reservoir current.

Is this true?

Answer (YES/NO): YES